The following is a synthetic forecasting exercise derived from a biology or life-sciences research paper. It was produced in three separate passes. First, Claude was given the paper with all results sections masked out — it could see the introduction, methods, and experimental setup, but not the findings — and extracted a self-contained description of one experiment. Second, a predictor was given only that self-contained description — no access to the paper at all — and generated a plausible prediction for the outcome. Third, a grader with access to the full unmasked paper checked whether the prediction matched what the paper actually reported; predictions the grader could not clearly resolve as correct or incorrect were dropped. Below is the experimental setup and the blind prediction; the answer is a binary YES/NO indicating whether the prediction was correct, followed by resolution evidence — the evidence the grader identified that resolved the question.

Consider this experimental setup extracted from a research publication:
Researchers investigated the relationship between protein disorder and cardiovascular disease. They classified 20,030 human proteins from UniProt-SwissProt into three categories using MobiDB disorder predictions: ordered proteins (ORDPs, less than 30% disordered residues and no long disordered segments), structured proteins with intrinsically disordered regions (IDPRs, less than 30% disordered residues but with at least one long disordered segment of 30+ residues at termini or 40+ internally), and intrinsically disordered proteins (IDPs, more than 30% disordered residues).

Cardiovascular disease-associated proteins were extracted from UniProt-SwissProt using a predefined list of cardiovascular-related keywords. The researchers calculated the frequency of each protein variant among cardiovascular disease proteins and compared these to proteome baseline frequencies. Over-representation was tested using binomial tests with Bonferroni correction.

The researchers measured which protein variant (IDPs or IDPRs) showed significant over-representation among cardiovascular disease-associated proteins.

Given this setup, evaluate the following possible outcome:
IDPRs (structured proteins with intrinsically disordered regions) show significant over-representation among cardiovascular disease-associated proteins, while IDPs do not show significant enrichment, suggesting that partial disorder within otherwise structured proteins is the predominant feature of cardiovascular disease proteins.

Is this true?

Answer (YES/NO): NO